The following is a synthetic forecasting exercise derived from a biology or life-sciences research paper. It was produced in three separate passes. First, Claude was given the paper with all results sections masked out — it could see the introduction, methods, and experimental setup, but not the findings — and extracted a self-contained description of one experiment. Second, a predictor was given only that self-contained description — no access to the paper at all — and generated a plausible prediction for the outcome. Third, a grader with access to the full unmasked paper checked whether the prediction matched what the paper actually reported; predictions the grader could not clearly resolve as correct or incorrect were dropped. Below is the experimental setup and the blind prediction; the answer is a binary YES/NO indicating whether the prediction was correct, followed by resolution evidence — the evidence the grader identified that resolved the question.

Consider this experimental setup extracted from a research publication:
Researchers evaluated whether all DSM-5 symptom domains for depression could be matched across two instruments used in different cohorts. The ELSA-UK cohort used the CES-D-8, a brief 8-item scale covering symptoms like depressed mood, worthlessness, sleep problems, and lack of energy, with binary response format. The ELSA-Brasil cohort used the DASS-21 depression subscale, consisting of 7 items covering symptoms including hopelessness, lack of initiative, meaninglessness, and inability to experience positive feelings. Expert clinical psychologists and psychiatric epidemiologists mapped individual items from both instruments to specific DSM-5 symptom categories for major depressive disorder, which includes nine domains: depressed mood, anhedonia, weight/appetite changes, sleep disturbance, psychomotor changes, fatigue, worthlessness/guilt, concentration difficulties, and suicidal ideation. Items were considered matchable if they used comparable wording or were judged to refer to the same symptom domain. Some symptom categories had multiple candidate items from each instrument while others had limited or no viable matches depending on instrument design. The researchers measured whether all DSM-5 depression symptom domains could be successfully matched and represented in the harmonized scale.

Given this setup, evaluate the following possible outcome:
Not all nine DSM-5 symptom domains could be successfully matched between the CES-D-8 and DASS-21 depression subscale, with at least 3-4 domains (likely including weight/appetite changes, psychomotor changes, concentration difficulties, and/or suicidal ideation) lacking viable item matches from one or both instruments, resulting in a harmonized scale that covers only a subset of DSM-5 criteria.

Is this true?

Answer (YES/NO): YES